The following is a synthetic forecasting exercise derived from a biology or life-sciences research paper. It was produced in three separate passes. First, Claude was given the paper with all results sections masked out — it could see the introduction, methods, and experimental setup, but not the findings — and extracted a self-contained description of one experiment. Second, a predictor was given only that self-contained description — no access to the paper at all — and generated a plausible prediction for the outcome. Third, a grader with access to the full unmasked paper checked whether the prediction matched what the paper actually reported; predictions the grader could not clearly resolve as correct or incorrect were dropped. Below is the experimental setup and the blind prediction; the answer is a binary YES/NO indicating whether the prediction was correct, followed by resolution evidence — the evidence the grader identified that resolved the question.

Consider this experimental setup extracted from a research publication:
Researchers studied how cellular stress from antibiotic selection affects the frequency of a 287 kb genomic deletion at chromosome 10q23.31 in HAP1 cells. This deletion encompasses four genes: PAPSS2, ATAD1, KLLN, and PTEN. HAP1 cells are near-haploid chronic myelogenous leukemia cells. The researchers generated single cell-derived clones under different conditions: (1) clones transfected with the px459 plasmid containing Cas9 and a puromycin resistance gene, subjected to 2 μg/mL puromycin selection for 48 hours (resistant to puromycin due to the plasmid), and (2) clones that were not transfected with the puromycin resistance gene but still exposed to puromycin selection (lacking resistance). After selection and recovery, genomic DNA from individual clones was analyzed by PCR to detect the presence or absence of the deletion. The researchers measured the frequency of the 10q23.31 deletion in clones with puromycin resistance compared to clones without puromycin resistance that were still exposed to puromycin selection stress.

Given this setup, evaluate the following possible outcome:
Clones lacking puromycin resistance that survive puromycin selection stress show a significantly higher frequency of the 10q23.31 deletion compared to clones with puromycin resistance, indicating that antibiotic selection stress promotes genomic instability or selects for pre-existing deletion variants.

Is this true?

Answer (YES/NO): NO